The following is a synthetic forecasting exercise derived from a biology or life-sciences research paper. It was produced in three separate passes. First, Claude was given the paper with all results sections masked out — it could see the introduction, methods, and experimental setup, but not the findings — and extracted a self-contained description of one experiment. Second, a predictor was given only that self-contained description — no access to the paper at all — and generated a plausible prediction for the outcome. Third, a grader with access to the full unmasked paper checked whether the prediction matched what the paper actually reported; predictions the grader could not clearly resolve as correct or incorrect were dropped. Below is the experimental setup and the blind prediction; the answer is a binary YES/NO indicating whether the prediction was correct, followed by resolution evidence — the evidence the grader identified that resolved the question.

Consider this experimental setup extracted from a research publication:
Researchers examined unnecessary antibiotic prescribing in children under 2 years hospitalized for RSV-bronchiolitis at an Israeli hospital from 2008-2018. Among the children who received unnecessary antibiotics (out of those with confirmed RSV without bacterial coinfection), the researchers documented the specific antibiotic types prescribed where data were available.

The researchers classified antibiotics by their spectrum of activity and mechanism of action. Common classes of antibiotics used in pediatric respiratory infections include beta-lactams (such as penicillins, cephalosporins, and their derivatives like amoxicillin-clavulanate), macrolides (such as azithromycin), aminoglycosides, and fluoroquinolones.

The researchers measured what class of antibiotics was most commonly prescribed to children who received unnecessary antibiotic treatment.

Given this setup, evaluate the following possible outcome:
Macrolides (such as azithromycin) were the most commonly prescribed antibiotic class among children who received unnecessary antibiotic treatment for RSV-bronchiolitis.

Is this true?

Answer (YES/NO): NO